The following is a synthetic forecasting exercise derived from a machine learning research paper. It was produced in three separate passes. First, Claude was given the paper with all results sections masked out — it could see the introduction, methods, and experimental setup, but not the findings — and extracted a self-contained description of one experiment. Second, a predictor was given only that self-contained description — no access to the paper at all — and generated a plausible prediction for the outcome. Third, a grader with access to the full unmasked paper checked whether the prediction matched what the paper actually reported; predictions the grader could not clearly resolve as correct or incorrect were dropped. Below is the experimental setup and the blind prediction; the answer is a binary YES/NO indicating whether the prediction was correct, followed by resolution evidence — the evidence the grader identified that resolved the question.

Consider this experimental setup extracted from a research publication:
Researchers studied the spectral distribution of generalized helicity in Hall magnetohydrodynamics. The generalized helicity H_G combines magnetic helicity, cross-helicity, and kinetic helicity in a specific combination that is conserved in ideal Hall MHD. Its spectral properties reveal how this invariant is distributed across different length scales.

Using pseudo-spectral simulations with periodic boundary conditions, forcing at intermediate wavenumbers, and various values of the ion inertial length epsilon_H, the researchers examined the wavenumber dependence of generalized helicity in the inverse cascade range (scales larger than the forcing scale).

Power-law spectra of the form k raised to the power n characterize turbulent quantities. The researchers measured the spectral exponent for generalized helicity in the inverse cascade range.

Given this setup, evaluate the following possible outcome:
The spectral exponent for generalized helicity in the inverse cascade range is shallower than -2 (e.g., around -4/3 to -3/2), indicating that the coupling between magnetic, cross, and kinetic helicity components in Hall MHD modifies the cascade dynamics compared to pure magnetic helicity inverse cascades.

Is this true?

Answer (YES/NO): NO